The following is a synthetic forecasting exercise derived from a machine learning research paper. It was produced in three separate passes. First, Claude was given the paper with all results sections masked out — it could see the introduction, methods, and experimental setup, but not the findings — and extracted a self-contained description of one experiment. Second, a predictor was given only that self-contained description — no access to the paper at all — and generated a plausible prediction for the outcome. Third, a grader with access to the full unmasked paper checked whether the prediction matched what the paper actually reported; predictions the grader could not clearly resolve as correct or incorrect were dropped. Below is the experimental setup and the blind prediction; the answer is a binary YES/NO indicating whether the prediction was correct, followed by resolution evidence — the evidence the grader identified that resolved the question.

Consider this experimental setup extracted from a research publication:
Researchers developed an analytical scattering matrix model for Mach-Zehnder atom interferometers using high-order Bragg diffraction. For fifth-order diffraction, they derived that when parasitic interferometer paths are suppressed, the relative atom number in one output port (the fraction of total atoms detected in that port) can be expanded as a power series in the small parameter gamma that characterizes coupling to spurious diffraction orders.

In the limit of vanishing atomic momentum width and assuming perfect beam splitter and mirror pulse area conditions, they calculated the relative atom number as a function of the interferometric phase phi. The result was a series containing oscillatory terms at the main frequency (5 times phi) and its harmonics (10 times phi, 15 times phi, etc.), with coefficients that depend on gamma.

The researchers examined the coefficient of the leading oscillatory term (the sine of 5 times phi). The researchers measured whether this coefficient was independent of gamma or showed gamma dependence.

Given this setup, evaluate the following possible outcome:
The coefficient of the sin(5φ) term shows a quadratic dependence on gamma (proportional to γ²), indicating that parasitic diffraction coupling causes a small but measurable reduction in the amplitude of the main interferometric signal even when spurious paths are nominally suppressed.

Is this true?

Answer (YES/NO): YES